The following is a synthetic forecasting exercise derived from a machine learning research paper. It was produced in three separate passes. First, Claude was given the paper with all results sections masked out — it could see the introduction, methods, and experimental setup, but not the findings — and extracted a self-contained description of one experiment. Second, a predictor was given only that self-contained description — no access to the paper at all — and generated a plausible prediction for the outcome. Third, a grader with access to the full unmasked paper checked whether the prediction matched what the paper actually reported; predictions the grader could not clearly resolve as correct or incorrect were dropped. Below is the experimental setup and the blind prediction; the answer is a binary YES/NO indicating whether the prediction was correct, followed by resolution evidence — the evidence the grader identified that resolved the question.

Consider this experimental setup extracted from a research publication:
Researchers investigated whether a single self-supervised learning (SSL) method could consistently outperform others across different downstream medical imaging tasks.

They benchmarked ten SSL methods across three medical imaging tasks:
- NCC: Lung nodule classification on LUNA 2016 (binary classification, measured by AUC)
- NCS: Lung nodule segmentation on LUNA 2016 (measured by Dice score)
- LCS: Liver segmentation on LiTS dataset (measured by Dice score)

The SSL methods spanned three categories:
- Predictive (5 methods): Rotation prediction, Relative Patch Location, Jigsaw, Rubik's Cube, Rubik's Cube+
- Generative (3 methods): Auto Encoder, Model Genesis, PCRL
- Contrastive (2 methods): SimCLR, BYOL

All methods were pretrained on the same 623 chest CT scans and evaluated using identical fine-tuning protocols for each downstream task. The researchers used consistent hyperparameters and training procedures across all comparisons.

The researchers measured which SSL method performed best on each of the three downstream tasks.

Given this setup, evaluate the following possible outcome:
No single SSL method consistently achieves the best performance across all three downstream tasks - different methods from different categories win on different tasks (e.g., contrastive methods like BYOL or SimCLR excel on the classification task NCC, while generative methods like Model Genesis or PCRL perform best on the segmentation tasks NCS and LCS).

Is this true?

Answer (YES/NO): NO